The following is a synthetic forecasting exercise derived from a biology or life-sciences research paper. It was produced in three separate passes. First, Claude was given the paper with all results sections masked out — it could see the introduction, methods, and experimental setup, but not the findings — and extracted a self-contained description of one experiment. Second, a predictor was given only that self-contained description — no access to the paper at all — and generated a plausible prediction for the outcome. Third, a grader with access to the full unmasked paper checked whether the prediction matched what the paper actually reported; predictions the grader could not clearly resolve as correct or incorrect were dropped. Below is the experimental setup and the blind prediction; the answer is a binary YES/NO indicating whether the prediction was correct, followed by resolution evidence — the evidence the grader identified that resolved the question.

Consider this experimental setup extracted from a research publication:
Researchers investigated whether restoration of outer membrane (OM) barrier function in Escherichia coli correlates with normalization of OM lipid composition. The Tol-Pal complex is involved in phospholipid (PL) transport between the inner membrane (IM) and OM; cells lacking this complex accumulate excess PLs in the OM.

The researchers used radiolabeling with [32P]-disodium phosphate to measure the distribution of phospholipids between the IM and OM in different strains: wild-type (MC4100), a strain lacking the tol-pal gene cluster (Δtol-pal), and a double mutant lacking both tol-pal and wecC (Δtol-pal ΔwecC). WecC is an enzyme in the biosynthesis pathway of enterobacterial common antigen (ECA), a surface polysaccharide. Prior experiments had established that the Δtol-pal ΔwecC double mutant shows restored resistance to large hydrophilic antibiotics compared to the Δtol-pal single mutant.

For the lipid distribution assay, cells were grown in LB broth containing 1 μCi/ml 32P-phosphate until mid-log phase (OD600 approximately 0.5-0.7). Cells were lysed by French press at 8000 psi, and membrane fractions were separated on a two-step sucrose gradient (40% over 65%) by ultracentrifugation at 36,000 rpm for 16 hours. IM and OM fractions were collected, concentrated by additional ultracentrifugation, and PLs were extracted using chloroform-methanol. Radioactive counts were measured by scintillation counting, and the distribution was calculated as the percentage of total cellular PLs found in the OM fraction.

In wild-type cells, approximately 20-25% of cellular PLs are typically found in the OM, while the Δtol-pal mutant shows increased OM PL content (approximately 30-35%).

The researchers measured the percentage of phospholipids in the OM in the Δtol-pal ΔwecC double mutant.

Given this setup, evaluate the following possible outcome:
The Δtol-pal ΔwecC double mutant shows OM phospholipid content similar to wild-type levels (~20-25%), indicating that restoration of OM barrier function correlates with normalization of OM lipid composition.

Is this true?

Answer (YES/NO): NO